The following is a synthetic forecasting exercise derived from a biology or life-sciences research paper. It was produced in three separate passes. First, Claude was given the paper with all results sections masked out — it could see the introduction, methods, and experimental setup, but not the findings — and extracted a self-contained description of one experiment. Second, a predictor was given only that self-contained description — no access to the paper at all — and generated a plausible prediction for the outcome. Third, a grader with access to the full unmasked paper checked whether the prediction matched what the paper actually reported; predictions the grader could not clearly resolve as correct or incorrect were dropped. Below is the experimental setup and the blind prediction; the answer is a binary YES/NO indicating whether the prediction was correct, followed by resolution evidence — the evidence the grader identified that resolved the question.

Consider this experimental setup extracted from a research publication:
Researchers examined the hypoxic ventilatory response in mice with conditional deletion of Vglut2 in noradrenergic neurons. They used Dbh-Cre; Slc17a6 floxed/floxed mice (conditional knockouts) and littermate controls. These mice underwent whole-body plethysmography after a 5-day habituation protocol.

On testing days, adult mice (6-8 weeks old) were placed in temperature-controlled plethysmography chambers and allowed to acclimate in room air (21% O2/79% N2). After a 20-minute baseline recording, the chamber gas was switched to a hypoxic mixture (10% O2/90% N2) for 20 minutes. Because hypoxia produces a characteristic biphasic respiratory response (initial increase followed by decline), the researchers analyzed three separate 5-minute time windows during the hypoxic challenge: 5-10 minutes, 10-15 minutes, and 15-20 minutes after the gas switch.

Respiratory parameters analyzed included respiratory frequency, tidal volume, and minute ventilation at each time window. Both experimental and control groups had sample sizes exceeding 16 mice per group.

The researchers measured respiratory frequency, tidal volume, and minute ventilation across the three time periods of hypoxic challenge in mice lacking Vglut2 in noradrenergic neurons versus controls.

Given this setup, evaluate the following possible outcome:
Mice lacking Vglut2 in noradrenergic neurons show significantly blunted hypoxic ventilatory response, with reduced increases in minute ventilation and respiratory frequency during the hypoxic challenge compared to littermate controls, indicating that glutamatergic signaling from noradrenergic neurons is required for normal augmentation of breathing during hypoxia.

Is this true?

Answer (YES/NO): NO